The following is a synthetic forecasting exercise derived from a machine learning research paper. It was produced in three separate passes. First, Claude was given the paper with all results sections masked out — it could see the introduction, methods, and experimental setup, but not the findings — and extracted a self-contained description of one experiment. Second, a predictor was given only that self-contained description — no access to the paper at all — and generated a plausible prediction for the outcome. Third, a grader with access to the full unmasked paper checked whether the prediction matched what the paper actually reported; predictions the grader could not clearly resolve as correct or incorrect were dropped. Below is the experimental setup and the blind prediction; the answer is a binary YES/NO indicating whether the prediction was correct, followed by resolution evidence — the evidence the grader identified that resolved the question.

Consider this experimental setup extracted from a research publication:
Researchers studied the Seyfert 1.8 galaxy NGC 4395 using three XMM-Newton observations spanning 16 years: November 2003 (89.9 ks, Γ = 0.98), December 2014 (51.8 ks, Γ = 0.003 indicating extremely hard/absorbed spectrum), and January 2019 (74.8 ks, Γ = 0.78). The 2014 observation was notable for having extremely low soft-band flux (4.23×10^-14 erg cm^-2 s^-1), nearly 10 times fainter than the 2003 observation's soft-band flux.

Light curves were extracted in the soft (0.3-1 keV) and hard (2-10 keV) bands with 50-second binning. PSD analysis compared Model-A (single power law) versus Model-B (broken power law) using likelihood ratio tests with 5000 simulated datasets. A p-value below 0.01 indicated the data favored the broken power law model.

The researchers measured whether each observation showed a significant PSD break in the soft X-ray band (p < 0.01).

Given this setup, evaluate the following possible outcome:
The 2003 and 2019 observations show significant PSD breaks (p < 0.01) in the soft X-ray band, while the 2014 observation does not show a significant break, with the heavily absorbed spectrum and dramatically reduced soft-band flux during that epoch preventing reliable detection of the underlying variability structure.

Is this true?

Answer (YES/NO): NO